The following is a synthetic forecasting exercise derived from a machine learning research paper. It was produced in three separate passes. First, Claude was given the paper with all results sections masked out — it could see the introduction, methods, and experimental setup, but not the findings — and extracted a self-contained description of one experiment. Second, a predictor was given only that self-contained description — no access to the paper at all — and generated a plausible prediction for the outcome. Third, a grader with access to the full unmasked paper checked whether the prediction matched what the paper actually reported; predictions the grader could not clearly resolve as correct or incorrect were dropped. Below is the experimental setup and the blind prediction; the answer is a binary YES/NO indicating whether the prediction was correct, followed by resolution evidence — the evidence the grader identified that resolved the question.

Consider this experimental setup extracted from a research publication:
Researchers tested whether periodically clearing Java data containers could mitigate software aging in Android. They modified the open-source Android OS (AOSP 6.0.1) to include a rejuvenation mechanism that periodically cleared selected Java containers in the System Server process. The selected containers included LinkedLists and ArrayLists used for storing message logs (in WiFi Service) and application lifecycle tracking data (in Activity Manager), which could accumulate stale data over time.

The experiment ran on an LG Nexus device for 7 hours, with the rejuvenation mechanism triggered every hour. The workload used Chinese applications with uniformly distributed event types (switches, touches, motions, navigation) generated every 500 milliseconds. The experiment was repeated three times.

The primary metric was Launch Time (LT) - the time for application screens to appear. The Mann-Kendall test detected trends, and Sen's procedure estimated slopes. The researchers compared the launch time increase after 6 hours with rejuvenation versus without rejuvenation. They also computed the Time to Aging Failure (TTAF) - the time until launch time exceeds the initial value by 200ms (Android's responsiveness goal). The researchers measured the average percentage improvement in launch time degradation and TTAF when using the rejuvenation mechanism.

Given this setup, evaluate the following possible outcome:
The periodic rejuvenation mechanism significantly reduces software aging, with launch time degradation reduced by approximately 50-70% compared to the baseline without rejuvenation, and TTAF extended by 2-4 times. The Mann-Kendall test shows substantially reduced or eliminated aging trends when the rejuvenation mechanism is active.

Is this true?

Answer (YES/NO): NO